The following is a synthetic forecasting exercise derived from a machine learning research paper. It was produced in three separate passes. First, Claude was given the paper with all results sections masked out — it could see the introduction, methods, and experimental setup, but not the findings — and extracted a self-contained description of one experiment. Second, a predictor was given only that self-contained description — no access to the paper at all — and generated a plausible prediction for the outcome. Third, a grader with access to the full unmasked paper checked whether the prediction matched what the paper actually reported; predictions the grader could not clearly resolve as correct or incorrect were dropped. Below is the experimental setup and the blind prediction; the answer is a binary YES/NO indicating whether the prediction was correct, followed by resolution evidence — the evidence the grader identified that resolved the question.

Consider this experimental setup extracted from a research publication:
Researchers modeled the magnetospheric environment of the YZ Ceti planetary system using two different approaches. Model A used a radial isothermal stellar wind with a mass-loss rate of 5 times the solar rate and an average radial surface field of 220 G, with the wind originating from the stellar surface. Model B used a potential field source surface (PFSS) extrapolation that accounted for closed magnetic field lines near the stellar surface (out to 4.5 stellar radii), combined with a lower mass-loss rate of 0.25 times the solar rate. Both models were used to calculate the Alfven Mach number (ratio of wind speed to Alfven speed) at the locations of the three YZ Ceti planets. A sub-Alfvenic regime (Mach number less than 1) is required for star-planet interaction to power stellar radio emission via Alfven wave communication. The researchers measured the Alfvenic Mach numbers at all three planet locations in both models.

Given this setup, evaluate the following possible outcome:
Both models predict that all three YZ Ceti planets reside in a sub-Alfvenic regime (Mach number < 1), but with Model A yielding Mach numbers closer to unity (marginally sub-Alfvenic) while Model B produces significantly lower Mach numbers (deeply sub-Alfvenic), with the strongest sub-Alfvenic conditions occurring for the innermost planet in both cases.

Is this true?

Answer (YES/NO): NO